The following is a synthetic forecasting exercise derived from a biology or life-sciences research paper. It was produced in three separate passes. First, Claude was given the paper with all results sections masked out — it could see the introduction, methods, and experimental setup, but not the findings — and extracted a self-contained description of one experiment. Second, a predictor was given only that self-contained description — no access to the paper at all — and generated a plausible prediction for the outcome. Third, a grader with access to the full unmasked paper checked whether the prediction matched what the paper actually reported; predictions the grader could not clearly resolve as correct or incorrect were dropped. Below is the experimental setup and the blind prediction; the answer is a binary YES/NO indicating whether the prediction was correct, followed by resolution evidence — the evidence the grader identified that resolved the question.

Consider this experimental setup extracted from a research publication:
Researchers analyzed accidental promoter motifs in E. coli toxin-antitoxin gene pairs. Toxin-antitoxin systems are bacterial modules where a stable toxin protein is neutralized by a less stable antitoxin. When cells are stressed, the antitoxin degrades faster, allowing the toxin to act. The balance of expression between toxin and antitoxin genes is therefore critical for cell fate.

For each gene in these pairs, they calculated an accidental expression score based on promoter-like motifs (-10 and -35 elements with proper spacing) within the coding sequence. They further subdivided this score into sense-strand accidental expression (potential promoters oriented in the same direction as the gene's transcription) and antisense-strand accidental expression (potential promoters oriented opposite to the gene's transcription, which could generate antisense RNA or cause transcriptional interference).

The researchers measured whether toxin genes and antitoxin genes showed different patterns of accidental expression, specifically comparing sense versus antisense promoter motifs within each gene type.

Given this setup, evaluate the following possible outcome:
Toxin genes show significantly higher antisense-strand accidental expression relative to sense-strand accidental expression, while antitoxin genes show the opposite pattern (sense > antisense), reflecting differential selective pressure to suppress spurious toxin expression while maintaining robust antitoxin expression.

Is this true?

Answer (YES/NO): NO